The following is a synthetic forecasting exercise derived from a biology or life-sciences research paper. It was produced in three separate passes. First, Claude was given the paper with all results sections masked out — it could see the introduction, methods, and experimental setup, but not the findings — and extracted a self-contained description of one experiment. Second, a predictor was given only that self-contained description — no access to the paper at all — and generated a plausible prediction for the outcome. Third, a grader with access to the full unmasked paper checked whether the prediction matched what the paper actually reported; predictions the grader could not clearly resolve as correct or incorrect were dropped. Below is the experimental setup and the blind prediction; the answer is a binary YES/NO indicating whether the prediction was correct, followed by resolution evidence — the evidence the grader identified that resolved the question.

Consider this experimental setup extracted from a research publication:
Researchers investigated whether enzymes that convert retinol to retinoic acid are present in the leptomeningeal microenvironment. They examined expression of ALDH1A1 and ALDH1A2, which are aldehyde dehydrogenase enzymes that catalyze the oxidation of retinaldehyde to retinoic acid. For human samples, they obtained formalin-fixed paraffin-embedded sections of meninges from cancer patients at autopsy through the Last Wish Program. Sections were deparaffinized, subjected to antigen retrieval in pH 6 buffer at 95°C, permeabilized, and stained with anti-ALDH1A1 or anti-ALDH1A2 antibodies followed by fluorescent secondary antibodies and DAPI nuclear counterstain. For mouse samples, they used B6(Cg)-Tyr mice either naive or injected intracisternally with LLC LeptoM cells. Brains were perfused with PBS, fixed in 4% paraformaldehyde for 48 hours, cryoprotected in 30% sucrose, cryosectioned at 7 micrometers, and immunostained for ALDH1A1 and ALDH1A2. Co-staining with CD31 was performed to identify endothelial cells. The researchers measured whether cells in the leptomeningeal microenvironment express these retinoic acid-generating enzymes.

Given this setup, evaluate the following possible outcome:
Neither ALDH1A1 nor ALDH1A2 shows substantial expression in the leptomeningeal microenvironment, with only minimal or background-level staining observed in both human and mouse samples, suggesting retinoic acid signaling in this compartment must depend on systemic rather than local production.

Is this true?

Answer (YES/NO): NO